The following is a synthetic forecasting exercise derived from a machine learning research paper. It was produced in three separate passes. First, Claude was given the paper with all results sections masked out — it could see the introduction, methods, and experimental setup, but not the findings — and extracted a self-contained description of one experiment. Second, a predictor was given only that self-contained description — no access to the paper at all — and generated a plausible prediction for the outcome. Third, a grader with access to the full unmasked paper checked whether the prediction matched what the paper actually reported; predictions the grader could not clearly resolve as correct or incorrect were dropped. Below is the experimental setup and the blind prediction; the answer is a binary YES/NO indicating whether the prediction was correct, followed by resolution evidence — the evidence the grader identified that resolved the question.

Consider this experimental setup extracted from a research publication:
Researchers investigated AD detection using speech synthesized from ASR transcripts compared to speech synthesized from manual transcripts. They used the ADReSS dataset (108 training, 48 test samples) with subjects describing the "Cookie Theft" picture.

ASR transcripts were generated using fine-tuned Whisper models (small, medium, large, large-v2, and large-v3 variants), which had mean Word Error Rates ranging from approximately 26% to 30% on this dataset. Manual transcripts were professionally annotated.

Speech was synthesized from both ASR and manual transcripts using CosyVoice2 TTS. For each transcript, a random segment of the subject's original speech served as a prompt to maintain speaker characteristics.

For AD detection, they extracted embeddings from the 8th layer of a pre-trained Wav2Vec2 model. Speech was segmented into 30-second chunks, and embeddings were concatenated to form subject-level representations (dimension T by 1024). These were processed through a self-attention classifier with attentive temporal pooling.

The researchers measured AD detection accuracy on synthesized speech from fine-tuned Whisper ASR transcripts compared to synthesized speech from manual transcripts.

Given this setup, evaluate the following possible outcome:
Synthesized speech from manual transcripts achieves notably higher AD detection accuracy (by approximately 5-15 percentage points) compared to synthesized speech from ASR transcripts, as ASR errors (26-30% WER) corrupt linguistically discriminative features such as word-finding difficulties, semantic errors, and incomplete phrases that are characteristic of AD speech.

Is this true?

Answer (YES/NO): NO